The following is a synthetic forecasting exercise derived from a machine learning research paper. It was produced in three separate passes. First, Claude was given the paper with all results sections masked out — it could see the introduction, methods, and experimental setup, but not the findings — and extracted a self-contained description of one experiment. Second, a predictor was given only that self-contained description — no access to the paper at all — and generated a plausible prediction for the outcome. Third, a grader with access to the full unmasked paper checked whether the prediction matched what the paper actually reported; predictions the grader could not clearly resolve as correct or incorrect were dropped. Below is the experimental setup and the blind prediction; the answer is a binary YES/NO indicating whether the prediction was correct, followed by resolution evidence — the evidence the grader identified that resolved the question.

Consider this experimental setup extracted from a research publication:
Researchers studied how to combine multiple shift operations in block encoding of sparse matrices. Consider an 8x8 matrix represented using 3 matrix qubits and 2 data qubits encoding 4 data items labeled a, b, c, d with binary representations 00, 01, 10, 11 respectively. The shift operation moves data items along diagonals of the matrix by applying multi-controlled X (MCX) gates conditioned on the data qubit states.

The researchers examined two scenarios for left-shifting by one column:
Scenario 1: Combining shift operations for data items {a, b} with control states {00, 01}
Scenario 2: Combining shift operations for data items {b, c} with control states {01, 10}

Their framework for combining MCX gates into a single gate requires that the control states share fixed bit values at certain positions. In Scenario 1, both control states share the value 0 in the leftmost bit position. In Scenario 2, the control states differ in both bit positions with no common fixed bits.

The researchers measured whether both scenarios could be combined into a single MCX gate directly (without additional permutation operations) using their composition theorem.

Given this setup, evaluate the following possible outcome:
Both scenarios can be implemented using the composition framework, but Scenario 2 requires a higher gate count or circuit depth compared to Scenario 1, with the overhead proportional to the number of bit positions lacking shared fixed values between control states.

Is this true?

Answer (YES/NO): NO